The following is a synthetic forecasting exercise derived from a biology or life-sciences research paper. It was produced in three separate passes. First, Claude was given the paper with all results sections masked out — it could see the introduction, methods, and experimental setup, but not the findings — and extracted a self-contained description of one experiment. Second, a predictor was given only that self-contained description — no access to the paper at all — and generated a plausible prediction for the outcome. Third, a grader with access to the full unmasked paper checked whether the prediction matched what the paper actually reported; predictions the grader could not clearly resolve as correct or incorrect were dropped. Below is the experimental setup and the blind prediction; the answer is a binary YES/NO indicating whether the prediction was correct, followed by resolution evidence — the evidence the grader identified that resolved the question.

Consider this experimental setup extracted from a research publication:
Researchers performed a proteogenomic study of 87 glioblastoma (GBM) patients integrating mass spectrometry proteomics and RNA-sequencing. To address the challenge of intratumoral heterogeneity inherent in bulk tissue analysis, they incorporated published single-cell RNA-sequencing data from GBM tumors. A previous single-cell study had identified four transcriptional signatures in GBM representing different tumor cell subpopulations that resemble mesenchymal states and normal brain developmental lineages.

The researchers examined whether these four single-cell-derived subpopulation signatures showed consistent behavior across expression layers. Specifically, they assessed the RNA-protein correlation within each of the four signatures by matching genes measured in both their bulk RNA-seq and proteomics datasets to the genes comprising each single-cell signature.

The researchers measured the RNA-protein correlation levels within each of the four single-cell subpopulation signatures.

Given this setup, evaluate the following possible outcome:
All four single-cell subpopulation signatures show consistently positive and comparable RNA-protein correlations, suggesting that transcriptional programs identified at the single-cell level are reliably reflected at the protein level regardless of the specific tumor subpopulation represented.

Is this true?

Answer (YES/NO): YES